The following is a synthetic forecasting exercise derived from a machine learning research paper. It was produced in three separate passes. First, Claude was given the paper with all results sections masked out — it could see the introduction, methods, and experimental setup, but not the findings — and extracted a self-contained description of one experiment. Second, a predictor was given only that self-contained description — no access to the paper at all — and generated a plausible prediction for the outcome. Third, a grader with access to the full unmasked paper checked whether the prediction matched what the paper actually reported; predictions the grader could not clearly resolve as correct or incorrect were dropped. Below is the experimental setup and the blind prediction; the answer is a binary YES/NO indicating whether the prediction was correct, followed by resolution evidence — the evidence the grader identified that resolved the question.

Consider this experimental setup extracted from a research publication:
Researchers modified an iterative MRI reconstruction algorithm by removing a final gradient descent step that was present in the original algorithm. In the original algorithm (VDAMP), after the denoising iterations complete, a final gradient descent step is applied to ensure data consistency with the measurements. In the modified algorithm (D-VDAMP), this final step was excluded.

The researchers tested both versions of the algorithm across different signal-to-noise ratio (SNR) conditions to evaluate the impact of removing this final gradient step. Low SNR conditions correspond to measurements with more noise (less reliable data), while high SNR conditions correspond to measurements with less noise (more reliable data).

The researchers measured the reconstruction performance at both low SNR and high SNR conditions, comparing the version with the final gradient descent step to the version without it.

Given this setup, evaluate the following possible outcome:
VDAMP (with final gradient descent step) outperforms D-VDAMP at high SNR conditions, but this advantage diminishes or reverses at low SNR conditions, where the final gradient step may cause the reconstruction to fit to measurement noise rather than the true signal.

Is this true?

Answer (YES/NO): YES